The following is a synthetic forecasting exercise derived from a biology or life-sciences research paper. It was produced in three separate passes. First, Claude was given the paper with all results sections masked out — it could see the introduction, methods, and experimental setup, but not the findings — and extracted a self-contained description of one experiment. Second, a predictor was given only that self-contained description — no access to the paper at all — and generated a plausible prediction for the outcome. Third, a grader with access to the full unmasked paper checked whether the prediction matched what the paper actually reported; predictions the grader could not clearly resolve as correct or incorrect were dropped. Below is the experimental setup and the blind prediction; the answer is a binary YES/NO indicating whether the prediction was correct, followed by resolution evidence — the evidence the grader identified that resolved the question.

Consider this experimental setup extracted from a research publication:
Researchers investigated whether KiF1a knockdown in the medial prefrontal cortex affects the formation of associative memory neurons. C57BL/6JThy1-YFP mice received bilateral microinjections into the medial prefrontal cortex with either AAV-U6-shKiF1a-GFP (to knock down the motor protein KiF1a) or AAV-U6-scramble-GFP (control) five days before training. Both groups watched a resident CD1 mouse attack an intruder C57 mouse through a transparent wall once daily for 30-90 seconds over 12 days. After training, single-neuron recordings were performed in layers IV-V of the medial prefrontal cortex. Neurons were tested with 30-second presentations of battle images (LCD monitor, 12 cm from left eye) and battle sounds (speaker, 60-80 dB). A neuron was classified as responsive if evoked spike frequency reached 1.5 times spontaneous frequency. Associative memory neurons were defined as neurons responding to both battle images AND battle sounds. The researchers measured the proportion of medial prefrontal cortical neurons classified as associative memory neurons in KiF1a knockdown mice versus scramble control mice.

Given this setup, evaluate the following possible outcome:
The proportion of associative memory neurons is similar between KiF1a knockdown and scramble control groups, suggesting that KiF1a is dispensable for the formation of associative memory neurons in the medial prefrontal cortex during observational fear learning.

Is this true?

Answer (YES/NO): NO